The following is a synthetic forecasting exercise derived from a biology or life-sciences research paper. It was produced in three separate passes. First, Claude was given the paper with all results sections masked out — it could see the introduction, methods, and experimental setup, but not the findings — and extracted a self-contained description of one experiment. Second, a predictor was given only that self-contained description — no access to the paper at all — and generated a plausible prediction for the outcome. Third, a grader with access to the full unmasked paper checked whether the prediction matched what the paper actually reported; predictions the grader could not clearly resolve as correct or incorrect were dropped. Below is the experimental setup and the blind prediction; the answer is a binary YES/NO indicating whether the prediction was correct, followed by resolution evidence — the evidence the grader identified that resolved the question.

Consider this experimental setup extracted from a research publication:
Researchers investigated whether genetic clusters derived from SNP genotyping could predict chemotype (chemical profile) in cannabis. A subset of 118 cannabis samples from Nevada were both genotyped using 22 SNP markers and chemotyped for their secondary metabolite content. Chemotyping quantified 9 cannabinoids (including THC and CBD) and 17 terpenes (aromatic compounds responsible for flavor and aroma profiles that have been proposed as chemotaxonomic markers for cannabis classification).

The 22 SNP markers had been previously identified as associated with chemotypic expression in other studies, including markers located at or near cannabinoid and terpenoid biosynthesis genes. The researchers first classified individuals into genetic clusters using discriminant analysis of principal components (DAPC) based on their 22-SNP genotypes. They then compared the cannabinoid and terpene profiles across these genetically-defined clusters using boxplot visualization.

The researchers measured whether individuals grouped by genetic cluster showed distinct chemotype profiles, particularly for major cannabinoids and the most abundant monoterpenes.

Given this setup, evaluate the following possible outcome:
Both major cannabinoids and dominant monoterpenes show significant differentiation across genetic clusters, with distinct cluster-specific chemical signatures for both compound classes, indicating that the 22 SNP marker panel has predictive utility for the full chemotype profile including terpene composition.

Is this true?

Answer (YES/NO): YES